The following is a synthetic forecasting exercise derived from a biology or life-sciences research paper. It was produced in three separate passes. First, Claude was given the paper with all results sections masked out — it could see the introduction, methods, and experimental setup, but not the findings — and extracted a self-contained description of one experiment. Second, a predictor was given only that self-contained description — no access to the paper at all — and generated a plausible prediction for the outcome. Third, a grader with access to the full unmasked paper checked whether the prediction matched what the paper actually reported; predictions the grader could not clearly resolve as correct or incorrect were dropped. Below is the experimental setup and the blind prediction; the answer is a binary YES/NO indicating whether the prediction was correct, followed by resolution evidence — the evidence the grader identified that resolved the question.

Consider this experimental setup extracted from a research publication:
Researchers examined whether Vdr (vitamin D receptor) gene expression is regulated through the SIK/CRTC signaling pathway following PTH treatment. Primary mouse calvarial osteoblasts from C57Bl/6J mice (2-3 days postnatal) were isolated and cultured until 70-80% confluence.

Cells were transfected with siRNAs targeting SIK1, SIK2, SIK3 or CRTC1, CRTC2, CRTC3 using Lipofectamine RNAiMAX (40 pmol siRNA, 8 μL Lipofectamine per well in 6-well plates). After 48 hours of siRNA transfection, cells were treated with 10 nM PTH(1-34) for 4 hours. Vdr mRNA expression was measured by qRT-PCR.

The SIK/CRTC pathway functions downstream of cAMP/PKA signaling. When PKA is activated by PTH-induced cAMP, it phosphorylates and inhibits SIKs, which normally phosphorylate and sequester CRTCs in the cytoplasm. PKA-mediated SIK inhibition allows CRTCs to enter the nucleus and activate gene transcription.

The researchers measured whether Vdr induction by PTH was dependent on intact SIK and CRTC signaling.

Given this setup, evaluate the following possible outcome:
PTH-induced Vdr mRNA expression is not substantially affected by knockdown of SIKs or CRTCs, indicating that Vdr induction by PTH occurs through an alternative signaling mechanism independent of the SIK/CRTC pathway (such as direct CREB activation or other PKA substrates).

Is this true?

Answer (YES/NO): NO